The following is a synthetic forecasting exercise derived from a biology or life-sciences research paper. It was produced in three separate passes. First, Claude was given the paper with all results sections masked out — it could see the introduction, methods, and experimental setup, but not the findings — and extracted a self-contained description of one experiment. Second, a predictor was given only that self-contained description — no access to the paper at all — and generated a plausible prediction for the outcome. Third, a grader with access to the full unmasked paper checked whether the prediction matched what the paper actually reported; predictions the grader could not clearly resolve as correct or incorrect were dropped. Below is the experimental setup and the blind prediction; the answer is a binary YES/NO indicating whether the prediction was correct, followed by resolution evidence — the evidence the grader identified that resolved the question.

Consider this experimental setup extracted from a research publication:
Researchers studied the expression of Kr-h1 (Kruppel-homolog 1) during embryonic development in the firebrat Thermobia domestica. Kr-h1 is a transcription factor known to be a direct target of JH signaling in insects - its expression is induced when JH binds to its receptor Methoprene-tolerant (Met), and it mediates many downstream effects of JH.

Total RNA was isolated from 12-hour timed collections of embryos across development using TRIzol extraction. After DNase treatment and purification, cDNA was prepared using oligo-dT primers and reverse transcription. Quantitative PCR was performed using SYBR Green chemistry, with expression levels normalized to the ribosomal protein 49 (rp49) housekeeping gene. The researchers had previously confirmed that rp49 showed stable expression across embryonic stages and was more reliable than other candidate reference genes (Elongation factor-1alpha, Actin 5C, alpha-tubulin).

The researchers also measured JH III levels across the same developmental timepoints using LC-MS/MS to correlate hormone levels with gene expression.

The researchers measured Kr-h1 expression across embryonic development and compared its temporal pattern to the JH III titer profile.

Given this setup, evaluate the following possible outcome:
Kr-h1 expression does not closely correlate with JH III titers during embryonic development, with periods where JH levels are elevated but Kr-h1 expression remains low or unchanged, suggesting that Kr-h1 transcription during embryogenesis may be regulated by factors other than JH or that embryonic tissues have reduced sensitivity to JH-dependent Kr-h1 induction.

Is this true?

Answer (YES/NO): NO